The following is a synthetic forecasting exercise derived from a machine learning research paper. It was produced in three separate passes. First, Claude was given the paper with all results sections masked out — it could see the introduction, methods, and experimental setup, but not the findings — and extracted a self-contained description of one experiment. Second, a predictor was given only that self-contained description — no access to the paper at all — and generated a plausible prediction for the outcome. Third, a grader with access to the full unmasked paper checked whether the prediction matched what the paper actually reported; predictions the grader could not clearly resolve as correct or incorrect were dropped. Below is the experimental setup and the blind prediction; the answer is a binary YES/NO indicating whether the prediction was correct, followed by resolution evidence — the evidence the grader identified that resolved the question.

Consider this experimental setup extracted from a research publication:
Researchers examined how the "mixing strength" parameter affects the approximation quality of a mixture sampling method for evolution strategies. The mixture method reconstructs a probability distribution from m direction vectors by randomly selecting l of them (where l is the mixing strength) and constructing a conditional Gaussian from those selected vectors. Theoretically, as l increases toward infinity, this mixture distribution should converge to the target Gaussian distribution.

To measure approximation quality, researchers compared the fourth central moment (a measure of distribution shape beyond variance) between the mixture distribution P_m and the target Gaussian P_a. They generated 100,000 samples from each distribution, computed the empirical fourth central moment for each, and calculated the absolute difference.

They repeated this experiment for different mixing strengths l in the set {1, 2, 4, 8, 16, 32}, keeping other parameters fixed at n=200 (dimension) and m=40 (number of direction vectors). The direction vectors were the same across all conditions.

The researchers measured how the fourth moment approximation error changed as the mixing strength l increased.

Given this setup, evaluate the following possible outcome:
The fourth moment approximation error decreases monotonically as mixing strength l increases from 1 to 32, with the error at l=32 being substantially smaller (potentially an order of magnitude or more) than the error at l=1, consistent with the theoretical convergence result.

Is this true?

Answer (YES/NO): YES